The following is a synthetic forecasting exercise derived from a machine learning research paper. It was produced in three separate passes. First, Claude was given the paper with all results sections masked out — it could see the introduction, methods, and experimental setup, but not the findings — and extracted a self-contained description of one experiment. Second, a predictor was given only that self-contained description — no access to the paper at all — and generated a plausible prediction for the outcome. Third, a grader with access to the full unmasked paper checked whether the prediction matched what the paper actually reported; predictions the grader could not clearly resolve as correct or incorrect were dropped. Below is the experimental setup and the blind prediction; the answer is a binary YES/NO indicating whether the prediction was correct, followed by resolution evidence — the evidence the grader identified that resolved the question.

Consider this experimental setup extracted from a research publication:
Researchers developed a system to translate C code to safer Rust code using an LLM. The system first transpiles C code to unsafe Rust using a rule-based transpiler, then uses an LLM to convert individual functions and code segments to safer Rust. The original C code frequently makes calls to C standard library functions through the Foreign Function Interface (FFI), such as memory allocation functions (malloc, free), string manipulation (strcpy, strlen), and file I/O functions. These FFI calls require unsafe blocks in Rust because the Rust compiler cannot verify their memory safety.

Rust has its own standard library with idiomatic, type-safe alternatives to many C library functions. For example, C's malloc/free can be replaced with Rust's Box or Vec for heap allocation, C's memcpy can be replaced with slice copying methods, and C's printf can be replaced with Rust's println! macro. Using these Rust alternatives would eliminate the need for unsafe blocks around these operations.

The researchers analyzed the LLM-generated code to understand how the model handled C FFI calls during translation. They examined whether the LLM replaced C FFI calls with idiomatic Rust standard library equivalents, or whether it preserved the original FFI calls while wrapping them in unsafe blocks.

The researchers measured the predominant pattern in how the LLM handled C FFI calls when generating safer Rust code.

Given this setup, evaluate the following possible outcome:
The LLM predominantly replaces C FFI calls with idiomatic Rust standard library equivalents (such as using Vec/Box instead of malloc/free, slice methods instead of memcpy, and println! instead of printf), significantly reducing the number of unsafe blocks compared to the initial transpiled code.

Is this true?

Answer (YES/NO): NO